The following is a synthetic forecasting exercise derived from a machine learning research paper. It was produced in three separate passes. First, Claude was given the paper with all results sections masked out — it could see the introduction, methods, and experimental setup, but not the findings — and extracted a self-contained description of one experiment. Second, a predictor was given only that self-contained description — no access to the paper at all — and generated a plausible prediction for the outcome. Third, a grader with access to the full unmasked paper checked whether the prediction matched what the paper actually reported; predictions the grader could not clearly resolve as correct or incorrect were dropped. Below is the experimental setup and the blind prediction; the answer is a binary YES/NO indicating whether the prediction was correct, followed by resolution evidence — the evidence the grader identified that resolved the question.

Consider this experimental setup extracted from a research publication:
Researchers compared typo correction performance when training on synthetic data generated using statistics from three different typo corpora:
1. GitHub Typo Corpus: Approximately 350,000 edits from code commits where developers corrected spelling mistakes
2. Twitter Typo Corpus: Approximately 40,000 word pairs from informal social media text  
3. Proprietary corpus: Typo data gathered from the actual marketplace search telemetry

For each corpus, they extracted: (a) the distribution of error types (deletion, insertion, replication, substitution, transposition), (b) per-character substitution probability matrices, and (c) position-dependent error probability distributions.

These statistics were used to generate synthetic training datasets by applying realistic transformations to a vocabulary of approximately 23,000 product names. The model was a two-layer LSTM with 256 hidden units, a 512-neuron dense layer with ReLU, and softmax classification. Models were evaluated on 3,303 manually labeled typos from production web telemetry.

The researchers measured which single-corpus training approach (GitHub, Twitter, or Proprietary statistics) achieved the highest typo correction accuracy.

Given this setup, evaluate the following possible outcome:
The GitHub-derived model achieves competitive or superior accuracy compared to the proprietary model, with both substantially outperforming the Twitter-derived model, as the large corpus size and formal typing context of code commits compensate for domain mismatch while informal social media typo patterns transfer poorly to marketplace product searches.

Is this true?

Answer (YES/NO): NO